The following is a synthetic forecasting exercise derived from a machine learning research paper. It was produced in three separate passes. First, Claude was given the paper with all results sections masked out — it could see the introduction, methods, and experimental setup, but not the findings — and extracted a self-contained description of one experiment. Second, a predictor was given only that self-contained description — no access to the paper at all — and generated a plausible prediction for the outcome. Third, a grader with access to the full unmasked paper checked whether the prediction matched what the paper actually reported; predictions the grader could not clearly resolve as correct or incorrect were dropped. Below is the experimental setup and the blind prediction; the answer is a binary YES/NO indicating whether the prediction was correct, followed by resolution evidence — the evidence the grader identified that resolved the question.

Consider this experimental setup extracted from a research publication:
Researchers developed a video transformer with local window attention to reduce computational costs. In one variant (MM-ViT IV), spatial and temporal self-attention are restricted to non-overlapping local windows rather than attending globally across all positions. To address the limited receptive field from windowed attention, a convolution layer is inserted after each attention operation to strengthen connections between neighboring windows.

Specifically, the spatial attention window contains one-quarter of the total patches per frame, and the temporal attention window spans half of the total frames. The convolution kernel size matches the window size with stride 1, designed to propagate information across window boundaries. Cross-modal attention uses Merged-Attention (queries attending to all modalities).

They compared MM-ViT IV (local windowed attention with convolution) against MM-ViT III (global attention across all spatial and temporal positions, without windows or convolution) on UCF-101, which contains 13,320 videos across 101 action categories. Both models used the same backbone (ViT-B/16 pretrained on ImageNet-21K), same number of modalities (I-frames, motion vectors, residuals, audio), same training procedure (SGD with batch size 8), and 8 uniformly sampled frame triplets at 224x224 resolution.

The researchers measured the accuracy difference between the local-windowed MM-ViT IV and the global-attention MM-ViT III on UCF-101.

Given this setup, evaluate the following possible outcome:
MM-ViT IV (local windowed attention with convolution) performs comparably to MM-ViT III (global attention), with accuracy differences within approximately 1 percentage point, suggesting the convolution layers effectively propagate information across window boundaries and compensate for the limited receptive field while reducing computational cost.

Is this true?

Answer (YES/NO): NO